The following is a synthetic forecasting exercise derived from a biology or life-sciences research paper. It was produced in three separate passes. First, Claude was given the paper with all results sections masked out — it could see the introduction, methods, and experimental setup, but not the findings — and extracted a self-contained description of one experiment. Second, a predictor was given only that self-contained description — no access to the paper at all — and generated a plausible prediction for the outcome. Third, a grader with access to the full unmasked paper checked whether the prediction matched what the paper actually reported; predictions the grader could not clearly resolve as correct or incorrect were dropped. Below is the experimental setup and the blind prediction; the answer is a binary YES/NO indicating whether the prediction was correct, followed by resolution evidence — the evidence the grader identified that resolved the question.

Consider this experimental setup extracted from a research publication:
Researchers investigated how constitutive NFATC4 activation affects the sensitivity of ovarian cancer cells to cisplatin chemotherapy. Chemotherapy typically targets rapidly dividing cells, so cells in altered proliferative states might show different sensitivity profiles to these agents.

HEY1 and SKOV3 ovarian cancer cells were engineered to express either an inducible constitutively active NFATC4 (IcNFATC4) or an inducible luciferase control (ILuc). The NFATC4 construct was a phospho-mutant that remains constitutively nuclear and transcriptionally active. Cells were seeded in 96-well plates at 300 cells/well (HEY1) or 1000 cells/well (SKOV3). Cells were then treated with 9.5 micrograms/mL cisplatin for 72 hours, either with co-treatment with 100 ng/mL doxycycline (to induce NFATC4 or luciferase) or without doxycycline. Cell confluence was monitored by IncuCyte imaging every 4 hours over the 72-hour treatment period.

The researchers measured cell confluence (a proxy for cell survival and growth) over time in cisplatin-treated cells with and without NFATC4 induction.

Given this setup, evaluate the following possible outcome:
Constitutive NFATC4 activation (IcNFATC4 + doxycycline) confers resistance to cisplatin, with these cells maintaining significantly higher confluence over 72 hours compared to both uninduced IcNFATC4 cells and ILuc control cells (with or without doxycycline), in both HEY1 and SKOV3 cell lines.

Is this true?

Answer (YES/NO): YES